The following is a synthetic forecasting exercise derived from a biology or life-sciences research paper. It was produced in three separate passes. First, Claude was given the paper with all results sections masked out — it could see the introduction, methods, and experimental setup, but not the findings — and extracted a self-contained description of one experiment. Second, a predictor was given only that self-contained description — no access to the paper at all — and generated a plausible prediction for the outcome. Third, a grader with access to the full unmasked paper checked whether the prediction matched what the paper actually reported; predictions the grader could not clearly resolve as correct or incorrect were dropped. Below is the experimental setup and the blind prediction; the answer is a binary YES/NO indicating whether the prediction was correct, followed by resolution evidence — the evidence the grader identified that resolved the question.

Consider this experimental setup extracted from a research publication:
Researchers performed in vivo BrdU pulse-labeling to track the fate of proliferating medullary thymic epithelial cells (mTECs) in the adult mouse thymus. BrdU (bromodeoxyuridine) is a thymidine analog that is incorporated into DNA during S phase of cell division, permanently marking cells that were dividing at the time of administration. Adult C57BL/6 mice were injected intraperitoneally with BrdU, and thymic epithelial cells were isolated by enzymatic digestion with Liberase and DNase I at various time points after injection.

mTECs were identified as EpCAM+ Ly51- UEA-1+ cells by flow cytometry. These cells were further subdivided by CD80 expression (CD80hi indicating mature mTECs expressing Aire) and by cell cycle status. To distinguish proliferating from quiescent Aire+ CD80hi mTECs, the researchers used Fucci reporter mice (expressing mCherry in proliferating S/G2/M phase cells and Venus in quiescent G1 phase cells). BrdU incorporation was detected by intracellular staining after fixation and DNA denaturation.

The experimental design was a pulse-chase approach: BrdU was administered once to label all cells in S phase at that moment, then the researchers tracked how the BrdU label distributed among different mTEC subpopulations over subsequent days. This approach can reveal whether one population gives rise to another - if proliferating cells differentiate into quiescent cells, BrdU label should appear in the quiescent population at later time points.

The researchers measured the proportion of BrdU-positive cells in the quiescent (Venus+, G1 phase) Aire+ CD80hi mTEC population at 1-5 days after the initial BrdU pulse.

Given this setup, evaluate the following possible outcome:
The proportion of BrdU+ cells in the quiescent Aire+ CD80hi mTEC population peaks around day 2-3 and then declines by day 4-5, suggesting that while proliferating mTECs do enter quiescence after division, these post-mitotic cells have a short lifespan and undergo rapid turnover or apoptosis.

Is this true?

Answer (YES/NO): NO